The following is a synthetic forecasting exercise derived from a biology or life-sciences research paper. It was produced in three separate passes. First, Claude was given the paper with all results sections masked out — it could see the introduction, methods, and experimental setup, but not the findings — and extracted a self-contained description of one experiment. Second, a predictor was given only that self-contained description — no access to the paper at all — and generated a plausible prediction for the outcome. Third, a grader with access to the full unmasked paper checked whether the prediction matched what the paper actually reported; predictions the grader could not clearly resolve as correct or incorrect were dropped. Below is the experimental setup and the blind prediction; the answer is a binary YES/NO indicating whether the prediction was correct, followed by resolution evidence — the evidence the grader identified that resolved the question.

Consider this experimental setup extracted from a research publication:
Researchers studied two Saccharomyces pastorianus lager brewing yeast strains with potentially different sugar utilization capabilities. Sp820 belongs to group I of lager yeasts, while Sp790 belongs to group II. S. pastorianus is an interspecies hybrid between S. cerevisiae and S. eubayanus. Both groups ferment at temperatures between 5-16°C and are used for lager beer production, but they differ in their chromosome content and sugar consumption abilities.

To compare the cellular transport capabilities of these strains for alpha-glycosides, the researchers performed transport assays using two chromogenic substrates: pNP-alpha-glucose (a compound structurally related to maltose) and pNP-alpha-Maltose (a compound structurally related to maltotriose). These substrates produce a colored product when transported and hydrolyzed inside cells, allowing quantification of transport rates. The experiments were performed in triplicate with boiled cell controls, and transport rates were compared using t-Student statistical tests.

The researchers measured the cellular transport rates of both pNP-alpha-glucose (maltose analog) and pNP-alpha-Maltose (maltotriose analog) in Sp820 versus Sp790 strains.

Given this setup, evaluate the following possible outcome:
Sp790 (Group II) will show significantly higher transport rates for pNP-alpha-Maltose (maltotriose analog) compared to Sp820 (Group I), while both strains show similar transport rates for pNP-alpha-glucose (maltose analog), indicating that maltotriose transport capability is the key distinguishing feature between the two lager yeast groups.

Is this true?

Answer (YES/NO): NO